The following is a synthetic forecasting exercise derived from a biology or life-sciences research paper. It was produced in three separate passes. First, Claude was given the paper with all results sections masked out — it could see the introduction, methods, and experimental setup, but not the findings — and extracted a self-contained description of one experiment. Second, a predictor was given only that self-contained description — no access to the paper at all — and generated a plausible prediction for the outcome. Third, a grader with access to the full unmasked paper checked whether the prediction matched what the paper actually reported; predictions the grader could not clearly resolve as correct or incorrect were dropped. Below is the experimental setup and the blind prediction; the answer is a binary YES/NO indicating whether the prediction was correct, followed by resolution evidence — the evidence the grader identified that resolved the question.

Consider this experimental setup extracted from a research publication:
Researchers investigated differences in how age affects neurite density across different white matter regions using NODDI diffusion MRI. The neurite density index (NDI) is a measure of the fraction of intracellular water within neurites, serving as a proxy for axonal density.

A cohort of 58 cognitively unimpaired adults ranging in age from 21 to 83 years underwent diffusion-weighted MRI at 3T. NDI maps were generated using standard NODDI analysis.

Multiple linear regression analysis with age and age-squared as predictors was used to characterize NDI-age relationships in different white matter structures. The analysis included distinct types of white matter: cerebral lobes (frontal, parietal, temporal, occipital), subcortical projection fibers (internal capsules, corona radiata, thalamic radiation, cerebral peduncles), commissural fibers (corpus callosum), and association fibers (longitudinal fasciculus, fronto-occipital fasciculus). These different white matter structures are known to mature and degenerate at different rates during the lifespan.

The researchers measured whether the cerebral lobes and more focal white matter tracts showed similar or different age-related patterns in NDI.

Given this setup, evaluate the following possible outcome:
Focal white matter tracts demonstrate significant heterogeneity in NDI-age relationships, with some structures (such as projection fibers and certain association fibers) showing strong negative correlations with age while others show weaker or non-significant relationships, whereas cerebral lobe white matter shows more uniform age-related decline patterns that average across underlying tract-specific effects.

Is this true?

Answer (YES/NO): NO